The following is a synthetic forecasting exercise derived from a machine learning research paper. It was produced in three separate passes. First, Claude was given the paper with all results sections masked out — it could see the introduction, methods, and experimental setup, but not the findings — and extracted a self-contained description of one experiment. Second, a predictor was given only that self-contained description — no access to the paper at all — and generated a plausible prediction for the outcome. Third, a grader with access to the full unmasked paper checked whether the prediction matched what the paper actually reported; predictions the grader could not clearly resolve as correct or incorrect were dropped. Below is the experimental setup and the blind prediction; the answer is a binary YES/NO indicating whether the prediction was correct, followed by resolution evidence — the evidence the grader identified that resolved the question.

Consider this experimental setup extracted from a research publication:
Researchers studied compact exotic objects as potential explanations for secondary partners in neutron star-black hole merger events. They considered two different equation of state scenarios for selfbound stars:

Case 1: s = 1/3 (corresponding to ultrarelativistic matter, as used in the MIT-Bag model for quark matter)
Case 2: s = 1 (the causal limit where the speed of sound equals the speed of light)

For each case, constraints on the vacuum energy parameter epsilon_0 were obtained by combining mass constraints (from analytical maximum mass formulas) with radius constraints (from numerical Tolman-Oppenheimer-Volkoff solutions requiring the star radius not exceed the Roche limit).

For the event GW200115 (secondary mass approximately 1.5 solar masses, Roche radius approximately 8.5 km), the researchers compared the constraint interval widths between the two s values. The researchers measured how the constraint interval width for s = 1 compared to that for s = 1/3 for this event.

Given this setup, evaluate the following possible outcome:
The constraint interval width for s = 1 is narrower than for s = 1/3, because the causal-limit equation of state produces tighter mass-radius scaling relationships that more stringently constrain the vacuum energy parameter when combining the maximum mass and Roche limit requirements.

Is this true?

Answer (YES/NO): NO